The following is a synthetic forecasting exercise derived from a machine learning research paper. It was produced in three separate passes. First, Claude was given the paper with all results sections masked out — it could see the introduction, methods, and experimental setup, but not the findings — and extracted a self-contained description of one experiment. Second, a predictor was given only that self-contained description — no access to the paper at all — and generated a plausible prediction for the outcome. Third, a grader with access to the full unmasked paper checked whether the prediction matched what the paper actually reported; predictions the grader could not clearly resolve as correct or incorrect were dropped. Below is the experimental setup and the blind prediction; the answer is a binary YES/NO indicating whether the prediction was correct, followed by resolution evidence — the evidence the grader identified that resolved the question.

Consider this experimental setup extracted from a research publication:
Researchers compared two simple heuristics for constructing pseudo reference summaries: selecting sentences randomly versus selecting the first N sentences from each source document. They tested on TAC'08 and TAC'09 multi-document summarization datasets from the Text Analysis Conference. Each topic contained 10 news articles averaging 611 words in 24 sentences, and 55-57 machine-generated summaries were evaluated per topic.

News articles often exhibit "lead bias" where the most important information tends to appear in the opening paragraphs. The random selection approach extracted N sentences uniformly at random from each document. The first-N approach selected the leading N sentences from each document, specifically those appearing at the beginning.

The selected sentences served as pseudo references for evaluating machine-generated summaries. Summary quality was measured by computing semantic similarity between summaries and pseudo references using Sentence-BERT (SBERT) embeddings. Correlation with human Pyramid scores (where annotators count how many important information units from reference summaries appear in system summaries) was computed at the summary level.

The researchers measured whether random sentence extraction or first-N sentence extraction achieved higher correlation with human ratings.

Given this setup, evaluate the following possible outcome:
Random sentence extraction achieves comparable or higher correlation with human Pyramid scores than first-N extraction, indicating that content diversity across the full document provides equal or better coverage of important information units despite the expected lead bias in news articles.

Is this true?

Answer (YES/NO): NO